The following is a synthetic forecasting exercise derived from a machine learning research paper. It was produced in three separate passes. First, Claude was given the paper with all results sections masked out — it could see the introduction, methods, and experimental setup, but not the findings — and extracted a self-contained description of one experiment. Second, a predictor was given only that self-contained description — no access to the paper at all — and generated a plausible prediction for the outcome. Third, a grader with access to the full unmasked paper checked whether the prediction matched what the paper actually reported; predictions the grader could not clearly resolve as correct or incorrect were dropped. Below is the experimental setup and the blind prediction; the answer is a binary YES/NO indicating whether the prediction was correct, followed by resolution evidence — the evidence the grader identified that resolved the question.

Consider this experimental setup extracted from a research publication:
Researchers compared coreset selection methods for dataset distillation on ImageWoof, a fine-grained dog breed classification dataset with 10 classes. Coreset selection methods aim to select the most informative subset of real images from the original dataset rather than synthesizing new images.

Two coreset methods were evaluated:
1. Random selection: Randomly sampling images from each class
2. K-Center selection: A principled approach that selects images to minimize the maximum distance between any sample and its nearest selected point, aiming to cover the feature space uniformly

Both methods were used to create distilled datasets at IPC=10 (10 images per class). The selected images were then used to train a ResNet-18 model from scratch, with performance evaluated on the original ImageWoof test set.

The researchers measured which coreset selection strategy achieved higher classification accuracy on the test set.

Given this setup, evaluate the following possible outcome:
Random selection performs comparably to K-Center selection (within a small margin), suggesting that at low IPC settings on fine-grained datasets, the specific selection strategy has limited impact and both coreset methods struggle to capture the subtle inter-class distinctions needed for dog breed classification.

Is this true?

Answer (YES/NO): NO